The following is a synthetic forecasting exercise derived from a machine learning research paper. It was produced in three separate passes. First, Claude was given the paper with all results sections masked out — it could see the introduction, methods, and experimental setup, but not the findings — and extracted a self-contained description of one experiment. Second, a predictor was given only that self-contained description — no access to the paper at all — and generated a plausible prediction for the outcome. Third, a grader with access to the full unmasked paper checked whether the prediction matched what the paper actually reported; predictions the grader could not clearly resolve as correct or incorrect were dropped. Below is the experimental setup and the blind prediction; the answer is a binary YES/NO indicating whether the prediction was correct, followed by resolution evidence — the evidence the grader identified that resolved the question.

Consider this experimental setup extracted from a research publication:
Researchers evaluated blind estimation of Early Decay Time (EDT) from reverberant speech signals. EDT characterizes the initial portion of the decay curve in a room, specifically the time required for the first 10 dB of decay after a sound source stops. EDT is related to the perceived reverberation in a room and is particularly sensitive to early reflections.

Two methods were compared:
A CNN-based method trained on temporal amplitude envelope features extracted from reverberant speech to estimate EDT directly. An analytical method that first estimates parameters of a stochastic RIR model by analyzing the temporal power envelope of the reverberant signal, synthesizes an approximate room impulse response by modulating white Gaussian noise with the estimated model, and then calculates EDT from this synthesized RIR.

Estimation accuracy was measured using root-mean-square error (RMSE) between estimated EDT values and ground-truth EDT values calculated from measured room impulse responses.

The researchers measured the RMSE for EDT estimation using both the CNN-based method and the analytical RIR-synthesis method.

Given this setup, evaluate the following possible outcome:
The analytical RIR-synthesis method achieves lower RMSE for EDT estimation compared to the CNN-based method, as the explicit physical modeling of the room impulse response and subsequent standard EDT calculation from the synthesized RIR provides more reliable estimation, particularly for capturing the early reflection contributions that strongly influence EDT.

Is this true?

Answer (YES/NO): YES